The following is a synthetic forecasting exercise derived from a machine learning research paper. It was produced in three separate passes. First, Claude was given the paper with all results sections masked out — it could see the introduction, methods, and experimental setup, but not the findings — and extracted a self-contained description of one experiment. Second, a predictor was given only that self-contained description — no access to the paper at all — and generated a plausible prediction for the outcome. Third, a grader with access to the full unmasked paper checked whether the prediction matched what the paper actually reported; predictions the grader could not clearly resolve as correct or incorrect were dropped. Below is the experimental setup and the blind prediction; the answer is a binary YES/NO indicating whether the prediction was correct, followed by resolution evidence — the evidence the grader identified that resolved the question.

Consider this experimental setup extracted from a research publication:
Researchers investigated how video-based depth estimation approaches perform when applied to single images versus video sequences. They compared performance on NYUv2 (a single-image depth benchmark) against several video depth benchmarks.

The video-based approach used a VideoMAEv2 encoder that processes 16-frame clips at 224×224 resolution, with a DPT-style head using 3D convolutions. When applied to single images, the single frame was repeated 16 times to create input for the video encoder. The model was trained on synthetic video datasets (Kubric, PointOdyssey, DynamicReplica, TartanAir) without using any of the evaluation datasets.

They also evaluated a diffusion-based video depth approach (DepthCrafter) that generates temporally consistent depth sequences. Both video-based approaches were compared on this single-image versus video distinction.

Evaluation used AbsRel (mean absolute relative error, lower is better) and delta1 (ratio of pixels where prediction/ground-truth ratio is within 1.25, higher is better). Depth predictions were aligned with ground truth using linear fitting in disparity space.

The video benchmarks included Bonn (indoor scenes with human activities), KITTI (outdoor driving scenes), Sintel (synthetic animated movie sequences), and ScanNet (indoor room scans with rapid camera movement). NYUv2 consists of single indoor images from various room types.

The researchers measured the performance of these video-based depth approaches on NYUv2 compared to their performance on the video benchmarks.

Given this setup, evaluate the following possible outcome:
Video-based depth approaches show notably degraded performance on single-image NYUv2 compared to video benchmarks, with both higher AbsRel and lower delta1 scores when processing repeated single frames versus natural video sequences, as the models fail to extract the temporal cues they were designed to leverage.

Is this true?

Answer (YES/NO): NO